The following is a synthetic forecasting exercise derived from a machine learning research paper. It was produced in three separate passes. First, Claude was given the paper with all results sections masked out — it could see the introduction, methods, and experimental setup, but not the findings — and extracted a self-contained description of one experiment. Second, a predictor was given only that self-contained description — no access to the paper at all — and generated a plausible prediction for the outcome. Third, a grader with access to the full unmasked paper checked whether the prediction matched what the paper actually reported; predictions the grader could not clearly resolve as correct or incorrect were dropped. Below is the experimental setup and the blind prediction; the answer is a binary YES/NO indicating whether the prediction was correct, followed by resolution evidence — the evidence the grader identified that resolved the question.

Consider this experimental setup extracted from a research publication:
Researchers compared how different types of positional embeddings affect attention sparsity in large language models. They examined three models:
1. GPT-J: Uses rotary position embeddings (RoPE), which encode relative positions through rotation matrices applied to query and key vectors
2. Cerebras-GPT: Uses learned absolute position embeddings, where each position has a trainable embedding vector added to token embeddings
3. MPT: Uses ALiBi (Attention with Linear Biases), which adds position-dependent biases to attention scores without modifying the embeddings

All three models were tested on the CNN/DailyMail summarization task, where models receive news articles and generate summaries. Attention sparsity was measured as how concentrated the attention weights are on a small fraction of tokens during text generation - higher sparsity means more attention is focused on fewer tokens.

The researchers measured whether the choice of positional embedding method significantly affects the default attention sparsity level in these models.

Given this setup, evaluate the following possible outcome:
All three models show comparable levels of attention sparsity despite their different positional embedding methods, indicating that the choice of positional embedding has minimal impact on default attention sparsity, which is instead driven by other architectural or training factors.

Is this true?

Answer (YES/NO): NO